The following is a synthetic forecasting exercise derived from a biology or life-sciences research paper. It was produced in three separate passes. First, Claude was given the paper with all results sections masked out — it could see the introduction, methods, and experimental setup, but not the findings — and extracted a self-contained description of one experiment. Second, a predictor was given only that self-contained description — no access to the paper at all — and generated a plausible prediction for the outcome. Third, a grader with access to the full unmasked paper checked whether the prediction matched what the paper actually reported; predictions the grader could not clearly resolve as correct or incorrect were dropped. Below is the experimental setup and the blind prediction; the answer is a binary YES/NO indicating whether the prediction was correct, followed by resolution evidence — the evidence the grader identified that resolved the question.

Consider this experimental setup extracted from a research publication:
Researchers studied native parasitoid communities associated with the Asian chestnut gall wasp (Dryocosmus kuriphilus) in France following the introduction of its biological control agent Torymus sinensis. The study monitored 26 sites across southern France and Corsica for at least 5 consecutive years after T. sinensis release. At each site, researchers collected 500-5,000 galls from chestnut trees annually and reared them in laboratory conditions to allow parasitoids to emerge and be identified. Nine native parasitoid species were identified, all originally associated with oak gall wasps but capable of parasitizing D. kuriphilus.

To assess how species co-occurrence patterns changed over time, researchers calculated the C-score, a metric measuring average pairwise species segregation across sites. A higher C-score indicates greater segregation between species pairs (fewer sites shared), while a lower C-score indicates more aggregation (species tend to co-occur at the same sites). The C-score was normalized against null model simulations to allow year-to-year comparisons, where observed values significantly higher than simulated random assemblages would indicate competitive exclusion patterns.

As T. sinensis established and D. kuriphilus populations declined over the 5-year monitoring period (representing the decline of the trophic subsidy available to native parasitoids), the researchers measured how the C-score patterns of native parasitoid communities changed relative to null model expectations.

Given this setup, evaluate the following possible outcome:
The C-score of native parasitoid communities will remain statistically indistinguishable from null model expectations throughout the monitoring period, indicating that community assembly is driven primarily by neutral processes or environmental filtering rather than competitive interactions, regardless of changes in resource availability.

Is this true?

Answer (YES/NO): NO